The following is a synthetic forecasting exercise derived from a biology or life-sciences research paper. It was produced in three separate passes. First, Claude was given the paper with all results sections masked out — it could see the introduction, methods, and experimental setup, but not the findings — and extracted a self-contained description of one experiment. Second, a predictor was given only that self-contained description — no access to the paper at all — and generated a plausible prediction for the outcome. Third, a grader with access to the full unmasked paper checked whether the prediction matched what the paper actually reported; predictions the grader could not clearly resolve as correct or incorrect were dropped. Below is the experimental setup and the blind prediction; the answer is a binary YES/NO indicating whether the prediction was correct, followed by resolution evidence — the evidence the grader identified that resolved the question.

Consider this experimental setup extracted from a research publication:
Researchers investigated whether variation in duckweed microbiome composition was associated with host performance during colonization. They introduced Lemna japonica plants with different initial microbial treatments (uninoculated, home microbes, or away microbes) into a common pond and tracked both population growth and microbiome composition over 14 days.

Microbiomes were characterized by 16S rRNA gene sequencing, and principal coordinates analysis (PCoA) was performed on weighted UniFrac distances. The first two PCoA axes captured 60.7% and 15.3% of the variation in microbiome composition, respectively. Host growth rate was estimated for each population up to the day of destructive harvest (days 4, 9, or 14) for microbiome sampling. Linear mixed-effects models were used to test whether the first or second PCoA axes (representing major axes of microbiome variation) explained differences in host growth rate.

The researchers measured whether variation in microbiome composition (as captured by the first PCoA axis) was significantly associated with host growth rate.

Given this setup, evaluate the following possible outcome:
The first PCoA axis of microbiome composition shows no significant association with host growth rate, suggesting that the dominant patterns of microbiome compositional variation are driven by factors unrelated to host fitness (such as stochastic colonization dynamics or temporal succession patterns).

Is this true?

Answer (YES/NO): YES